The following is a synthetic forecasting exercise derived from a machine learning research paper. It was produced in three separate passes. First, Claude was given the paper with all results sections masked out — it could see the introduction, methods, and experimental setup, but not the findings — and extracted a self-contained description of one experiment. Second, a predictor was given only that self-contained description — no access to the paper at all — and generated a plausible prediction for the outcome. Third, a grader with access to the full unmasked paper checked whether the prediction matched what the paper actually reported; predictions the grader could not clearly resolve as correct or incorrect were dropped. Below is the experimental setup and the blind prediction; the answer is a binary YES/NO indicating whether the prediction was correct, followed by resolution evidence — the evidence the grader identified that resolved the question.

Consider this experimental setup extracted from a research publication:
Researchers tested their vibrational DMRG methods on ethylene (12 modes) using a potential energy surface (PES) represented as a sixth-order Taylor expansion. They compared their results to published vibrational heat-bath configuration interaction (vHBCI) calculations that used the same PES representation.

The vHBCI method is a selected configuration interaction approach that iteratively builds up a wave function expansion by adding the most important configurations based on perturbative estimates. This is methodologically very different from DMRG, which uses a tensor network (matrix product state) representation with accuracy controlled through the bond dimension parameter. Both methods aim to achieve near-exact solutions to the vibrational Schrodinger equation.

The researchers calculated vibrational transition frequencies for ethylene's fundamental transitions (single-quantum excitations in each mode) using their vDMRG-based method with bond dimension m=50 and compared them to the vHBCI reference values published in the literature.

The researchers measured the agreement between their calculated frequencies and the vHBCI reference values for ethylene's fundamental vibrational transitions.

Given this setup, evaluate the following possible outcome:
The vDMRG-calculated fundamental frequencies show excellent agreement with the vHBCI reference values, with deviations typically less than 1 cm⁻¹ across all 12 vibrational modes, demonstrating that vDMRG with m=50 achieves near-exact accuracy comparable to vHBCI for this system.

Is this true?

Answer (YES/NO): YES